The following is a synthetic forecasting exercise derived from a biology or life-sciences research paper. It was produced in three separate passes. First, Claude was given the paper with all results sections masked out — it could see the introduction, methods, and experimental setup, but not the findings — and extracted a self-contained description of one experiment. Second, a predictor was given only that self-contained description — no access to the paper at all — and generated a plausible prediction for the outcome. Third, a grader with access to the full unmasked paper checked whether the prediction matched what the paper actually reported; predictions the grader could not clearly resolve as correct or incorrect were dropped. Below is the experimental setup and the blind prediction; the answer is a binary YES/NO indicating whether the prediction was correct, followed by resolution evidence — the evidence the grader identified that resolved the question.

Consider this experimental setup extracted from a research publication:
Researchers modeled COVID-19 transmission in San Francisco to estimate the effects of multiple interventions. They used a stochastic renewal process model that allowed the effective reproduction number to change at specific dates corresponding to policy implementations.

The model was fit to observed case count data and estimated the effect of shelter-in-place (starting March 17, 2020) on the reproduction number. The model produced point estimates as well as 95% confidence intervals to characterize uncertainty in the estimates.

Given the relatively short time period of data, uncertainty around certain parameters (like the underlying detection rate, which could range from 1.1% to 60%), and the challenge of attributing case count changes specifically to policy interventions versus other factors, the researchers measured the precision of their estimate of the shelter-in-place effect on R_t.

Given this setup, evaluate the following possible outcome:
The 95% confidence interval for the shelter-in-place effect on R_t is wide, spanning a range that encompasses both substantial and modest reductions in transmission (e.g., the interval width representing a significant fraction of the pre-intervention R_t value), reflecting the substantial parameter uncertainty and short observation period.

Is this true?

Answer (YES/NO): YES